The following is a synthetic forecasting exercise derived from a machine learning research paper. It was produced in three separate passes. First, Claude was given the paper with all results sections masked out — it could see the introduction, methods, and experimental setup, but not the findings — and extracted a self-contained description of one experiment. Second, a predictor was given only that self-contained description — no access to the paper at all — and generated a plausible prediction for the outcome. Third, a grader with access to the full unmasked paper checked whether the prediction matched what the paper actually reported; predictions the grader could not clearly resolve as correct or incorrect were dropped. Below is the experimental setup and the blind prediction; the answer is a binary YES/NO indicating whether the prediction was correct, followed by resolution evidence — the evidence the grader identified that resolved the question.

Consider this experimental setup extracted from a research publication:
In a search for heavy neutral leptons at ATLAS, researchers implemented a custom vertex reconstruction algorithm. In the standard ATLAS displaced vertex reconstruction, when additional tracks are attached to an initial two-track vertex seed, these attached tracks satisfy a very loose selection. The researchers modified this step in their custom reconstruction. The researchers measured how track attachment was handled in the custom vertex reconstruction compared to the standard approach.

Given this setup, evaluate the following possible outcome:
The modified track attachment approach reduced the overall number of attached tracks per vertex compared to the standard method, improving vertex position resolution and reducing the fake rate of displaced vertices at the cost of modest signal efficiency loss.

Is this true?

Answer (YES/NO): NO